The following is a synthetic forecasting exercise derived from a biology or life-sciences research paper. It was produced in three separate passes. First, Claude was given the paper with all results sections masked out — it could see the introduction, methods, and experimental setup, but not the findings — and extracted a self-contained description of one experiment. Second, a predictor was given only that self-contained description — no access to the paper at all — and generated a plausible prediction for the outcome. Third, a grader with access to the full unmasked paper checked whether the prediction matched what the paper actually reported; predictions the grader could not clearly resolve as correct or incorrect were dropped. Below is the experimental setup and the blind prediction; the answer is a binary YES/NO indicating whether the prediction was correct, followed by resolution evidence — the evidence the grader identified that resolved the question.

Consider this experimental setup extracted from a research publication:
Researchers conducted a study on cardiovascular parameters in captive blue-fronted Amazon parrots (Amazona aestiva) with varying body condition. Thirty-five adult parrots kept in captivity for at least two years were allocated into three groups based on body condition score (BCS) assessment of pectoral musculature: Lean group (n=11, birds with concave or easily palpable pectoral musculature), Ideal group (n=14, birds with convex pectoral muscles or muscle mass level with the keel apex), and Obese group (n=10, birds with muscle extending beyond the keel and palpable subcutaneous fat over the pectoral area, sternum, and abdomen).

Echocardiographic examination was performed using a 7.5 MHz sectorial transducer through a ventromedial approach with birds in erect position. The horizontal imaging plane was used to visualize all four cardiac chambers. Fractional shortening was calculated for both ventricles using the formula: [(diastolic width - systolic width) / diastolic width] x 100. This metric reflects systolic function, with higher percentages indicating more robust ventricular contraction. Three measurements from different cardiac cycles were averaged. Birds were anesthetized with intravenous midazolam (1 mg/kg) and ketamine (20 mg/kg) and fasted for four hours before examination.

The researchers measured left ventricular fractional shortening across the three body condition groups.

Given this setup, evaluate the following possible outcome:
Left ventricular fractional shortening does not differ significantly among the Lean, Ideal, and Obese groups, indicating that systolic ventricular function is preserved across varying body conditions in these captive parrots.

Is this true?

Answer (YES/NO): NO